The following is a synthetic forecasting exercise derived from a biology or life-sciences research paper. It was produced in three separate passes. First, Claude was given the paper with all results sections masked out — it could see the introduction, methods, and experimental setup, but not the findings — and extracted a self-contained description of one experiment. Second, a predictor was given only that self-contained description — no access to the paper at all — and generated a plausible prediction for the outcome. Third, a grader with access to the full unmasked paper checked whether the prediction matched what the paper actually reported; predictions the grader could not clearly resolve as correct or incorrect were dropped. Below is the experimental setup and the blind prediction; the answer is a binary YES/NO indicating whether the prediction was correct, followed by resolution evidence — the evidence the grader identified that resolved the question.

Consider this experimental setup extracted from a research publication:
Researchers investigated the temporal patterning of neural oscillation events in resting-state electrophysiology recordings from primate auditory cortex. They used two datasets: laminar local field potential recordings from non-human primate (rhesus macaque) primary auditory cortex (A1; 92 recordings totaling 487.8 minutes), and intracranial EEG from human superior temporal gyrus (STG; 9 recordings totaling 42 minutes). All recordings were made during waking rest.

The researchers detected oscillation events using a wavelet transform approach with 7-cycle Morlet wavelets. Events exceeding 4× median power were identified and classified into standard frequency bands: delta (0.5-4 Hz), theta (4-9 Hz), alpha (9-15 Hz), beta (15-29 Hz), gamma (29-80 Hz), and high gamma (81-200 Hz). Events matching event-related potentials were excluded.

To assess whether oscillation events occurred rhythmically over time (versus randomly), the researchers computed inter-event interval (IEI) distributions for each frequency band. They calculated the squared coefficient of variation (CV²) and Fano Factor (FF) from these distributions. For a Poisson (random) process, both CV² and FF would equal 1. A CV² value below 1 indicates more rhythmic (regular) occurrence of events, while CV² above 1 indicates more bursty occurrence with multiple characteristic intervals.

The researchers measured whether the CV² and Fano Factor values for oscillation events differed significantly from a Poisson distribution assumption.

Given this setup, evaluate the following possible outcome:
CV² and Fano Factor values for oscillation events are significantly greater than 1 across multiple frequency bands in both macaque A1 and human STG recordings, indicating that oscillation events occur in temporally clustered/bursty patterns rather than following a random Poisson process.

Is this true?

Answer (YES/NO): NO